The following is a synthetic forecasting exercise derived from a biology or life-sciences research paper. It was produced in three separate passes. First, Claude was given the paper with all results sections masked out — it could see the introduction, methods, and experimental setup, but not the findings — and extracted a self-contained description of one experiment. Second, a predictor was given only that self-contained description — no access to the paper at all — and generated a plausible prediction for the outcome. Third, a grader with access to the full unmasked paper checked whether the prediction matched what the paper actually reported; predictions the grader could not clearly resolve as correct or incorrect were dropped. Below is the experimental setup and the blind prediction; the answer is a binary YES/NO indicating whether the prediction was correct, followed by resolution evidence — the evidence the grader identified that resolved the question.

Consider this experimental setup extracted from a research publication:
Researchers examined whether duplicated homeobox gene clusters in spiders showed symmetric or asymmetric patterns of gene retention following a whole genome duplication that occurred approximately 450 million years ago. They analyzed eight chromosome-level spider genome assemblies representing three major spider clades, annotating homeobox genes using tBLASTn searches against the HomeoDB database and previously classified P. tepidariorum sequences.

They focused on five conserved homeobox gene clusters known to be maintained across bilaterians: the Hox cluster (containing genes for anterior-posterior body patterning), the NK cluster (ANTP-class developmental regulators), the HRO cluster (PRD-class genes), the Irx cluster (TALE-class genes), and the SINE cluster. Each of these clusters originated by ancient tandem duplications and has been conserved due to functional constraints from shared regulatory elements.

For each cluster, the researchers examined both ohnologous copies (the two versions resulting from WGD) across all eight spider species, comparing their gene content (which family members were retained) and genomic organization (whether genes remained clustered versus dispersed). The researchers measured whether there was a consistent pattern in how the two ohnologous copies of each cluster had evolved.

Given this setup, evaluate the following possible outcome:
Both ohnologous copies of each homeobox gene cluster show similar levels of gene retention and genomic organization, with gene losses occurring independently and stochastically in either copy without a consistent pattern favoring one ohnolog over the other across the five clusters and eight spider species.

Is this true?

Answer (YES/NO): NO